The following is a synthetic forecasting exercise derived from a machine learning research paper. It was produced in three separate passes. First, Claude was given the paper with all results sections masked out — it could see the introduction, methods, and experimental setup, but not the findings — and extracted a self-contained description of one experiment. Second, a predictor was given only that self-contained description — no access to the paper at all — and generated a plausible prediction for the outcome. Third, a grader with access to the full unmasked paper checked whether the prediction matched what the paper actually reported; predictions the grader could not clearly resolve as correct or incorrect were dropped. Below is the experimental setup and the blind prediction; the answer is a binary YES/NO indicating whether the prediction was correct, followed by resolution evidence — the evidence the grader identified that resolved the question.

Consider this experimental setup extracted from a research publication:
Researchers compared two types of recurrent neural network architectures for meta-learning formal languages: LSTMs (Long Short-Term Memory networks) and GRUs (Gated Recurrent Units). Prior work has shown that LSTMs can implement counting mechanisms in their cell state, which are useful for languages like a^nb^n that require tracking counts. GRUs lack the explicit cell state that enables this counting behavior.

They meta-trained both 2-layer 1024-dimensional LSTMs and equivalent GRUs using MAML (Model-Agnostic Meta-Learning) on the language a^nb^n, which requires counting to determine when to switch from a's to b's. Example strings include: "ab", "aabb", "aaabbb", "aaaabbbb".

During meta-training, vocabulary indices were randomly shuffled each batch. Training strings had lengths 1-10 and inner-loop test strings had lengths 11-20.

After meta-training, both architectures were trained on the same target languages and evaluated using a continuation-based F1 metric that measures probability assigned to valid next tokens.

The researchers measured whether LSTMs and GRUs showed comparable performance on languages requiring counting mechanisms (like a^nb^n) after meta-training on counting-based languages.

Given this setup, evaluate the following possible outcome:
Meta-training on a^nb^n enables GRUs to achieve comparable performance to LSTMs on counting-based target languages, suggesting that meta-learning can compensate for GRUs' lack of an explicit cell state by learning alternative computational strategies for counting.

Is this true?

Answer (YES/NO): NO